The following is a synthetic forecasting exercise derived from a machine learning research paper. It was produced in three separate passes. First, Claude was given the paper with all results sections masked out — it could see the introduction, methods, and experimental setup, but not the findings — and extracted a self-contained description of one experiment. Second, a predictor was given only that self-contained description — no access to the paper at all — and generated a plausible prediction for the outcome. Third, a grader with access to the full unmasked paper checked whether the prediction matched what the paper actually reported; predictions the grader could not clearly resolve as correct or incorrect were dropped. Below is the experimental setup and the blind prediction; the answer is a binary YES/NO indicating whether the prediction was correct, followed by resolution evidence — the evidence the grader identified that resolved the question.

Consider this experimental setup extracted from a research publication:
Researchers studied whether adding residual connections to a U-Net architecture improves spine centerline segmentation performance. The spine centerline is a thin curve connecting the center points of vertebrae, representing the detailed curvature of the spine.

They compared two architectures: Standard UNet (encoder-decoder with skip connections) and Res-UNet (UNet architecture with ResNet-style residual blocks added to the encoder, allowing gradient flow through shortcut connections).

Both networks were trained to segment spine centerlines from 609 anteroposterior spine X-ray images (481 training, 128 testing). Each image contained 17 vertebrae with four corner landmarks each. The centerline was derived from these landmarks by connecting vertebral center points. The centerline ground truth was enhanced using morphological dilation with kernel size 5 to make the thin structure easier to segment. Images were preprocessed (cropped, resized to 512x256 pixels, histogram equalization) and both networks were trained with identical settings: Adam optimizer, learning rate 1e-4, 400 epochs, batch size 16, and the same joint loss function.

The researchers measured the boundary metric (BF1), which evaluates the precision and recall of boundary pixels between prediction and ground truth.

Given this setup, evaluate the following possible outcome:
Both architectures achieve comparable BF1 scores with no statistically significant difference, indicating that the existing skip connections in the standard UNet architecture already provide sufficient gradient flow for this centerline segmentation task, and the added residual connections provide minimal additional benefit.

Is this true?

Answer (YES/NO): NO